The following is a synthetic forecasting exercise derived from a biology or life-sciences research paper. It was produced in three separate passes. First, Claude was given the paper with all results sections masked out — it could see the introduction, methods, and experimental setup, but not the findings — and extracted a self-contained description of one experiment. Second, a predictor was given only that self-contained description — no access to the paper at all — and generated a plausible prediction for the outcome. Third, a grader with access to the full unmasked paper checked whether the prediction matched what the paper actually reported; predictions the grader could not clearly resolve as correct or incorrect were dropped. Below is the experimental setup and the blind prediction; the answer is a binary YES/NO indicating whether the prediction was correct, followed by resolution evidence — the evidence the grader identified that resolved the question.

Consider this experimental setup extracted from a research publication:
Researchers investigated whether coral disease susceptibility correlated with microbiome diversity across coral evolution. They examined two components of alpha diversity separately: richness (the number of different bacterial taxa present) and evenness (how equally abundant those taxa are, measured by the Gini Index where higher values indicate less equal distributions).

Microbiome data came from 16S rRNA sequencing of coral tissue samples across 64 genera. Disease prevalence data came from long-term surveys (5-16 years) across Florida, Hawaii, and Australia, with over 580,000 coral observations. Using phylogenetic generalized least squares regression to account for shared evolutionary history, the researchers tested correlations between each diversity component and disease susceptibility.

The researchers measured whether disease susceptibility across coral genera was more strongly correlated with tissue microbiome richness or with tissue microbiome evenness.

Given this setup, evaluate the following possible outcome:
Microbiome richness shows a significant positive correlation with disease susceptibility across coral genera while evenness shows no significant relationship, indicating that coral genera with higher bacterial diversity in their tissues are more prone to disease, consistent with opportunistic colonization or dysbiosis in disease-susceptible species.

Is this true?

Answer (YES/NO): NO